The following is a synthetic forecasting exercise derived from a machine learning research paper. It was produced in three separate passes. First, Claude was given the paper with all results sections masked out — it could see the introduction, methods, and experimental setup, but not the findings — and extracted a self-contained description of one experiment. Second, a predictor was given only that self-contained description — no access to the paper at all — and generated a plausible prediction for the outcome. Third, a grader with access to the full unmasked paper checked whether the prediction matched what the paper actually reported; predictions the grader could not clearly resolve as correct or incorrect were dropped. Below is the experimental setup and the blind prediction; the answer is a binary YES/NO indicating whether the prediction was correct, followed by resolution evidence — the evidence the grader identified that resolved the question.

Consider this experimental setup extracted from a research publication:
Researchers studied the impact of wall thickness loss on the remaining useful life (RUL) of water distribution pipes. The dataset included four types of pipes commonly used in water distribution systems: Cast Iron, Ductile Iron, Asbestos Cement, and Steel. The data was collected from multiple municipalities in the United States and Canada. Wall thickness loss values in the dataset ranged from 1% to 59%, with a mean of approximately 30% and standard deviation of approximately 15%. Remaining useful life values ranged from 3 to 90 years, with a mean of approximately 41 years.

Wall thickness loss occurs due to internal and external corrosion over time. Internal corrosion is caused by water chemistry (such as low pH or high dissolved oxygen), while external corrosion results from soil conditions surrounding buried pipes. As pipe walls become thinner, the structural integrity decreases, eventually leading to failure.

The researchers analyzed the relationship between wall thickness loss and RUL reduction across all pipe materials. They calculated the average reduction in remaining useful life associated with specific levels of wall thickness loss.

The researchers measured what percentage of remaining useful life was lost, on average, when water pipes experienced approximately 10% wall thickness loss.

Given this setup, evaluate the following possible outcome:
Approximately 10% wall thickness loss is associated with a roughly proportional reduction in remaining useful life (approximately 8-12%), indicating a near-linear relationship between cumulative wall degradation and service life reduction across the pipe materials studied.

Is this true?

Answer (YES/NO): NO